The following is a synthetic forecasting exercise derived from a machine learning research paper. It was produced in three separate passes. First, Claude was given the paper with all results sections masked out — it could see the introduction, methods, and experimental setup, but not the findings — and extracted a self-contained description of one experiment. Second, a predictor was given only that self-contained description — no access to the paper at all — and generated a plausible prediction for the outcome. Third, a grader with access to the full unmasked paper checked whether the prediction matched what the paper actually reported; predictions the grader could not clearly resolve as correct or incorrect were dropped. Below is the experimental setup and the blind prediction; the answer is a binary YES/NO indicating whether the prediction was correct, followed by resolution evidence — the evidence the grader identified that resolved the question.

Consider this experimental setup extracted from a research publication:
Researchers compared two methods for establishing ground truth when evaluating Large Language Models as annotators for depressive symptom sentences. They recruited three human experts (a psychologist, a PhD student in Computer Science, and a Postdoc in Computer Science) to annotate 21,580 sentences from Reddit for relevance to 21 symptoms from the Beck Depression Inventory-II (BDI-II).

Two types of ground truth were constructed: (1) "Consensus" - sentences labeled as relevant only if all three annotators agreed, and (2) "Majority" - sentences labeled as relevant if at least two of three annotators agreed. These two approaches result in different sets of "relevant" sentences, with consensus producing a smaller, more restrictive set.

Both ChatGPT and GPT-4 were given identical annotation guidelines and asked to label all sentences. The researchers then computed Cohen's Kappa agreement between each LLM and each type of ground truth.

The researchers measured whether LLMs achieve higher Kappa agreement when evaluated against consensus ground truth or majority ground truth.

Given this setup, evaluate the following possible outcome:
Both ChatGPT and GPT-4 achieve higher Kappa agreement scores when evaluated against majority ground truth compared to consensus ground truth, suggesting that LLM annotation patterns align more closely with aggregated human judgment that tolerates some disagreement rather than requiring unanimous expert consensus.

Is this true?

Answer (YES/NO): YES